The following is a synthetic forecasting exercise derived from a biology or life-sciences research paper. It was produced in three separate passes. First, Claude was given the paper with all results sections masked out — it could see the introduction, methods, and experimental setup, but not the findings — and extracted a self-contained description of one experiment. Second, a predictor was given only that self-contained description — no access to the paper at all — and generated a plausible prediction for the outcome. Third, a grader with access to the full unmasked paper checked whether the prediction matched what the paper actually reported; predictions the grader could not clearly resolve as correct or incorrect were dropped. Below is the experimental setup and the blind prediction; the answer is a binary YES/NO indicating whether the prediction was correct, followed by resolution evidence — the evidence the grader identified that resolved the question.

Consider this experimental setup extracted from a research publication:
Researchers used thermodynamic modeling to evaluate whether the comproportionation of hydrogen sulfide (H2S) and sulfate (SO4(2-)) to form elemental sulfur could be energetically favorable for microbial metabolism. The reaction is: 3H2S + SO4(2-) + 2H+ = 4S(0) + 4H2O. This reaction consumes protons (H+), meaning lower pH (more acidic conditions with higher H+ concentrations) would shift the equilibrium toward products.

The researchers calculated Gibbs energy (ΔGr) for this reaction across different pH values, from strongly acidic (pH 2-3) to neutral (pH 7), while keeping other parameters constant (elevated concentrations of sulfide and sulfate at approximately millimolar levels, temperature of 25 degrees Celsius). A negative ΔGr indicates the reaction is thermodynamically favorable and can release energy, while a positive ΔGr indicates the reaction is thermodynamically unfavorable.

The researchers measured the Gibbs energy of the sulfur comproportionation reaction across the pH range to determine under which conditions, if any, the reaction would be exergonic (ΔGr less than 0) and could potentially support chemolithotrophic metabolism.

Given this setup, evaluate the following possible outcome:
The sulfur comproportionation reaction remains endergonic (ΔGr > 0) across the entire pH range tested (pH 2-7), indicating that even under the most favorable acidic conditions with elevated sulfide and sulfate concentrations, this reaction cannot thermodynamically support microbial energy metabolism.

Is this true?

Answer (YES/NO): NO